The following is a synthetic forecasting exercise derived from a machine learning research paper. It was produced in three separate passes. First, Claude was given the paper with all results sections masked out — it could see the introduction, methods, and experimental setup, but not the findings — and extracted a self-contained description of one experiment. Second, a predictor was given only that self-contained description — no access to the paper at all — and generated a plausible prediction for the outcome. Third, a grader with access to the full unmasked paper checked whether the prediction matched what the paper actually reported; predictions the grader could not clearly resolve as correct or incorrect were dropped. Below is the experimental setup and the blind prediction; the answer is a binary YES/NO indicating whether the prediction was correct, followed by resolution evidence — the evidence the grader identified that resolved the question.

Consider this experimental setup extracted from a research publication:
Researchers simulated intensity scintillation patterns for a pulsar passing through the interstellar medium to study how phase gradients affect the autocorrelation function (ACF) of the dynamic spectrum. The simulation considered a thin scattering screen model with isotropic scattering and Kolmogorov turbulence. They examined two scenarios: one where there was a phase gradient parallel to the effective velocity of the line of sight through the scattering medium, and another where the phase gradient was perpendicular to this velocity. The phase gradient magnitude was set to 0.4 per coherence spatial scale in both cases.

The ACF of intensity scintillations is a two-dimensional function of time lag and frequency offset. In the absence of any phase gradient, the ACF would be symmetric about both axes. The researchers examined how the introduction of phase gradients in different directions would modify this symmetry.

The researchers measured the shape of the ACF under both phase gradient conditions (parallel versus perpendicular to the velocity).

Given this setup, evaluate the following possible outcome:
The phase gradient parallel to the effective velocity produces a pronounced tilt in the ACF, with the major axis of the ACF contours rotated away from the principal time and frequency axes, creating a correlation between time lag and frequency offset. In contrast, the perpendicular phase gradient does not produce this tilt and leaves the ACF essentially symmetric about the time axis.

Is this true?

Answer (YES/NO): YES